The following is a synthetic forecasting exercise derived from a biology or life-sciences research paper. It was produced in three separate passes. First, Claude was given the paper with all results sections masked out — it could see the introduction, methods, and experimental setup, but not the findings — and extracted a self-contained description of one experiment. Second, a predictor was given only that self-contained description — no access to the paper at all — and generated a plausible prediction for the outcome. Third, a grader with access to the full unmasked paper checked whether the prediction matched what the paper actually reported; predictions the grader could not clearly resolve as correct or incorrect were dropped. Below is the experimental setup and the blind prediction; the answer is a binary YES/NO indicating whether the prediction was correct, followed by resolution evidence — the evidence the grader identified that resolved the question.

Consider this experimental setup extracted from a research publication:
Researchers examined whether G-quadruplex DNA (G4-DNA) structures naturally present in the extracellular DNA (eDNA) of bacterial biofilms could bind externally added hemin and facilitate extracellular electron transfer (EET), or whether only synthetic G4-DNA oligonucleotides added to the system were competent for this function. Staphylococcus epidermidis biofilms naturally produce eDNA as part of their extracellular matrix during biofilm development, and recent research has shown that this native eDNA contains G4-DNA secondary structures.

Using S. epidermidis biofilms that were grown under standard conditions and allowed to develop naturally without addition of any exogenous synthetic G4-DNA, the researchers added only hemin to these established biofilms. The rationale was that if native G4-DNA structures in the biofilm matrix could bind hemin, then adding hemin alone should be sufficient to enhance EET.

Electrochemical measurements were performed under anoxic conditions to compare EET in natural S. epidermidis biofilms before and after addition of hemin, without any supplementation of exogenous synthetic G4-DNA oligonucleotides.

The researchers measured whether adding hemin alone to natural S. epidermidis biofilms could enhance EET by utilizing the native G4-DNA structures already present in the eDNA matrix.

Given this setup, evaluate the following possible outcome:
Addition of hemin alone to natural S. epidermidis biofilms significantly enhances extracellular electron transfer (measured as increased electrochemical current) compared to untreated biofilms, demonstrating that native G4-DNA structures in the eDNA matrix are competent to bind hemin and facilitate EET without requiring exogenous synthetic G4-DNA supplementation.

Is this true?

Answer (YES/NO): YES